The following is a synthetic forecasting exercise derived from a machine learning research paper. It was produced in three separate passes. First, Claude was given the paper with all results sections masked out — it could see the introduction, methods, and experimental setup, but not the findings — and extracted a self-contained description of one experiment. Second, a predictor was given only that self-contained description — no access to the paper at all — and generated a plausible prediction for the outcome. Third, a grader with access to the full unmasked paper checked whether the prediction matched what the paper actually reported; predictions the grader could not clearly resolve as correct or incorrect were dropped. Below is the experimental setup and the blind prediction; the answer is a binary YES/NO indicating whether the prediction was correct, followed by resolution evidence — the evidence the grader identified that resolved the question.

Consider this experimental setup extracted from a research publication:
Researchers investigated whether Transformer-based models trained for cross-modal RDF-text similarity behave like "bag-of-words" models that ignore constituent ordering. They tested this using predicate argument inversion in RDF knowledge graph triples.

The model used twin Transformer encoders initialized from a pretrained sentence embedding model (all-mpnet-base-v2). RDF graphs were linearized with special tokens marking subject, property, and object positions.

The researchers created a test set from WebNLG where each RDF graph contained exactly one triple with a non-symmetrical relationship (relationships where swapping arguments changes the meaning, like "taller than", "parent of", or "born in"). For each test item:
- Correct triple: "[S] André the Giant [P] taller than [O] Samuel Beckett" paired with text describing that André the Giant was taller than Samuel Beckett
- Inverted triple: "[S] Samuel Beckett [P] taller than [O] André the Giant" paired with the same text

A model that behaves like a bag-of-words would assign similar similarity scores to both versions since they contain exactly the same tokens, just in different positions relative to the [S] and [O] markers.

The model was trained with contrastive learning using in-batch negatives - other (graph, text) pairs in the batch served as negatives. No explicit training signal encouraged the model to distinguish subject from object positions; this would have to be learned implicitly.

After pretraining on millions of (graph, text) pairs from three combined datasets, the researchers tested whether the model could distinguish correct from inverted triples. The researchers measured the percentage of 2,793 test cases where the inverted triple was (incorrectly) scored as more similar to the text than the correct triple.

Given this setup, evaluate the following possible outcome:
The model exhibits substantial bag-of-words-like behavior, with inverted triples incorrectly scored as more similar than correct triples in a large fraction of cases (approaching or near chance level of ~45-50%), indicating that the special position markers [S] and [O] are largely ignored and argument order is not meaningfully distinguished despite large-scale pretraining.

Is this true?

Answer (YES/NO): NO